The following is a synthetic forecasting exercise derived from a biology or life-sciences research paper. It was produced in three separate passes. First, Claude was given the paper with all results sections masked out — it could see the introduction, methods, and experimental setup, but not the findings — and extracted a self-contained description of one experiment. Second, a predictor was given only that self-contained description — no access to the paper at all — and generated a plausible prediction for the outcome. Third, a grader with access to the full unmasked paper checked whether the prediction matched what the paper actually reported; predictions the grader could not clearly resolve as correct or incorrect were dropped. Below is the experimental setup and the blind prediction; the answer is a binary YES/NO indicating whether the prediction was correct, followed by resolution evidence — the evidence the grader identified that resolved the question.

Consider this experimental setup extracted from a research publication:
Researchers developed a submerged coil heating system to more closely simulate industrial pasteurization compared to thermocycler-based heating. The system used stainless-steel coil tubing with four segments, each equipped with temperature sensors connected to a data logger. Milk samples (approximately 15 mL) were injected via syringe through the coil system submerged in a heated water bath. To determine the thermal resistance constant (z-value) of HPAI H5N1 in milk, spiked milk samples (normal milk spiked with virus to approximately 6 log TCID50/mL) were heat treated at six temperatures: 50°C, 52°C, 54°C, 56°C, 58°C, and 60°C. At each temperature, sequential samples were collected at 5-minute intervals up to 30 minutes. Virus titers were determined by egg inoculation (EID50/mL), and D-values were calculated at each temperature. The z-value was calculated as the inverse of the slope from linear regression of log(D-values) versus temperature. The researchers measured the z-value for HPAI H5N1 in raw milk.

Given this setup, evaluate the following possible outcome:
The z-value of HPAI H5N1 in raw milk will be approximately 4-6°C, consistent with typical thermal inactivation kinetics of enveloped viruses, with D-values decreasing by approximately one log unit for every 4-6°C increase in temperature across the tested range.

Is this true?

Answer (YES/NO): NO